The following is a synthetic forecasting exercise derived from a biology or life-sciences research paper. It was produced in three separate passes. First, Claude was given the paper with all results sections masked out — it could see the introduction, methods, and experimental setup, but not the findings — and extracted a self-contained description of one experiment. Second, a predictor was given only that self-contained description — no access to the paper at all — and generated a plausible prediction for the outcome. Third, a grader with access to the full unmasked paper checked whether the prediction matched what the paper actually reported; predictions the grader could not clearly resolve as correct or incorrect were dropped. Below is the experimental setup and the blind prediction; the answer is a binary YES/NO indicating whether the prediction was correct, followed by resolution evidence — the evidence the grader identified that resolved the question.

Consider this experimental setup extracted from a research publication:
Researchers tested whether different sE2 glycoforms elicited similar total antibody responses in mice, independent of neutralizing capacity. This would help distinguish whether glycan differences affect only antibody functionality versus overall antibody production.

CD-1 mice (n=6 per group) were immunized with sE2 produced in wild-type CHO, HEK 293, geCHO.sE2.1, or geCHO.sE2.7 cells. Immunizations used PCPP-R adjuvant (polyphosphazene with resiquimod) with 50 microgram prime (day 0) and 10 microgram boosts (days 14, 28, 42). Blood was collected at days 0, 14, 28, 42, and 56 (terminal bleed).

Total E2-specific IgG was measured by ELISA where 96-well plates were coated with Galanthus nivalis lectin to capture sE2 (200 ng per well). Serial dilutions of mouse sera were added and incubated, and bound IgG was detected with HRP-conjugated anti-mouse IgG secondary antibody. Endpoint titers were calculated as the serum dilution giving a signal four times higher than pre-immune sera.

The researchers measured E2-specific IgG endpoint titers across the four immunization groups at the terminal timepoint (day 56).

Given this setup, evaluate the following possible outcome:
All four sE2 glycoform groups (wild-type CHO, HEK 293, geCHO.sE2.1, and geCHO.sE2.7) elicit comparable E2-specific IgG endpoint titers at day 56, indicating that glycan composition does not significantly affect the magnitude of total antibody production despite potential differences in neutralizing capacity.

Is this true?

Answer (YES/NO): YES